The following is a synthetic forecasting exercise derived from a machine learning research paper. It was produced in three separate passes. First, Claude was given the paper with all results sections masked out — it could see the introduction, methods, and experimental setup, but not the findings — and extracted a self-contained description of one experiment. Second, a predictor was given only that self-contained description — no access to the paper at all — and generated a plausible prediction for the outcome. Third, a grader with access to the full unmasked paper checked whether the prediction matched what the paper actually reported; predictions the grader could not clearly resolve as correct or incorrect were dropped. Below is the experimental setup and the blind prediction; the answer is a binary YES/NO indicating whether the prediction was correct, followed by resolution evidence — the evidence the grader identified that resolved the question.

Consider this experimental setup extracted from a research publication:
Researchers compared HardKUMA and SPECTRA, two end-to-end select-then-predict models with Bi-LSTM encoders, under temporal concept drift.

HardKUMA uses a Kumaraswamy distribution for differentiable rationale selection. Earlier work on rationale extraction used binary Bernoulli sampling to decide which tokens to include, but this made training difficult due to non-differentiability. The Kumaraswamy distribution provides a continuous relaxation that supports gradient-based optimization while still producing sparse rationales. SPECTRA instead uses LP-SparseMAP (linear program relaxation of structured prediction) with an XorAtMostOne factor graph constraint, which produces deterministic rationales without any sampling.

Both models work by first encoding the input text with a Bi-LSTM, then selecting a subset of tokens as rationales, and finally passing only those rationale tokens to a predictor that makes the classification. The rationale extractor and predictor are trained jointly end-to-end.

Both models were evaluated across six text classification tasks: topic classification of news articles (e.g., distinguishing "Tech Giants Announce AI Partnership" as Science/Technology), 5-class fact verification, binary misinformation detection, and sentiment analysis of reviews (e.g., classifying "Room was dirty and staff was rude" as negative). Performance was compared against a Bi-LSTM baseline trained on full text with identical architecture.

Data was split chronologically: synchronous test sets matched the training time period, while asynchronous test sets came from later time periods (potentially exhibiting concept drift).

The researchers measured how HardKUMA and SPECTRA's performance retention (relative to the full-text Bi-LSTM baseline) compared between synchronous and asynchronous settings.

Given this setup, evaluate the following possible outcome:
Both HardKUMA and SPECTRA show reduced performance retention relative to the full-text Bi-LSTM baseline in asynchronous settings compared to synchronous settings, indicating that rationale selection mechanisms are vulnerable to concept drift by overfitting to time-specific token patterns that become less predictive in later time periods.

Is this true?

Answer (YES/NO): NO